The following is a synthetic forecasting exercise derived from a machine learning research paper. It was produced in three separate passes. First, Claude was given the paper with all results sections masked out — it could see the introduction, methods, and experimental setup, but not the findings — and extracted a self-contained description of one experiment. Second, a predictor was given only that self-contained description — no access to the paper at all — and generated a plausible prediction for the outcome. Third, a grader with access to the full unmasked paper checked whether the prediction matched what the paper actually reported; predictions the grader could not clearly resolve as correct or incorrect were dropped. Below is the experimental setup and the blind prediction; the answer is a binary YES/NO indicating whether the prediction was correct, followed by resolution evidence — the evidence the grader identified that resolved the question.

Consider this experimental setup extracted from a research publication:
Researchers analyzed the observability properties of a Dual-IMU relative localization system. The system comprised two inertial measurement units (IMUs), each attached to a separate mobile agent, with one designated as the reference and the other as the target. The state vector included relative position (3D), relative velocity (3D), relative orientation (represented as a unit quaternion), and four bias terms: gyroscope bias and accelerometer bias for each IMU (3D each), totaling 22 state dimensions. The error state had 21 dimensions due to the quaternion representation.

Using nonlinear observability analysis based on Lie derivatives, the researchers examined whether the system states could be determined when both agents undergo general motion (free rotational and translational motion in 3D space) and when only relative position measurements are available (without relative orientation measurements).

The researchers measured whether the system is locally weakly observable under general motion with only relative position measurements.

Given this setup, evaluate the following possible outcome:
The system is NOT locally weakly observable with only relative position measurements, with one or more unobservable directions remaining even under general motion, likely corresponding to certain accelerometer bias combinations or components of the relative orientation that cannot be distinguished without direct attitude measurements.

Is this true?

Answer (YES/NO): NO